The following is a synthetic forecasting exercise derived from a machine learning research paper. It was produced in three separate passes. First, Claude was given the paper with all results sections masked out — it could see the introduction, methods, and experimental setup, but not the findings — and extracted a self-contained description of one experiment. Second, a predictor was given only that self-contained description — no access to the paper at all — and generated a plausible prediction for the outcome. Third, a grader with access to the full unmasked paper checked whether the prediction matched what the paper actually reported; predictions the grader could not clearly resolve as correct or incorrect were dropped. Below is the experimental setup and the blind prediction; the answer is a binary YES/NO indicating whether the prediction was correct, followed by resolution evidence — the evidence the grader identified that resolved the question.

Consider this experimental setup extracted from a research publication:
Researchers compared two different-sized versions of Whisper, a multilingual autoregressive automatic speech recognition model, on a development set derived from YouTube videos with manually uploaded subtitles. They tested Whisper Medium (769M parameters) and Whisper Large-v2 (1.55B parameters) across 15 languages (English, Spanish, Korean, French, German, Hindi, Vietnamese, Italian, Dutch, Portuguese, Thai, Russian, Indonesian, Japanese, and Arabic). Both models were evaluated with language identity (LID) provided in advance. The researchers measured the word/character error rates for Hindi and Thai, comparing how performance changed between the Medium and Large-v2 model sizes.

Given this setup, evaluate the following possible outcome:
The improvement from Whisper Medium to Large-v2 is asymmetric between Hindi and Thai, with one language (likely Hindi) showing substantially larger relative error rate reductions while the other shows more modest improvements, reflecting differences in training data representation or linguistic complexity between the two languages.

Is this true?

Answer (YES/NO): YES